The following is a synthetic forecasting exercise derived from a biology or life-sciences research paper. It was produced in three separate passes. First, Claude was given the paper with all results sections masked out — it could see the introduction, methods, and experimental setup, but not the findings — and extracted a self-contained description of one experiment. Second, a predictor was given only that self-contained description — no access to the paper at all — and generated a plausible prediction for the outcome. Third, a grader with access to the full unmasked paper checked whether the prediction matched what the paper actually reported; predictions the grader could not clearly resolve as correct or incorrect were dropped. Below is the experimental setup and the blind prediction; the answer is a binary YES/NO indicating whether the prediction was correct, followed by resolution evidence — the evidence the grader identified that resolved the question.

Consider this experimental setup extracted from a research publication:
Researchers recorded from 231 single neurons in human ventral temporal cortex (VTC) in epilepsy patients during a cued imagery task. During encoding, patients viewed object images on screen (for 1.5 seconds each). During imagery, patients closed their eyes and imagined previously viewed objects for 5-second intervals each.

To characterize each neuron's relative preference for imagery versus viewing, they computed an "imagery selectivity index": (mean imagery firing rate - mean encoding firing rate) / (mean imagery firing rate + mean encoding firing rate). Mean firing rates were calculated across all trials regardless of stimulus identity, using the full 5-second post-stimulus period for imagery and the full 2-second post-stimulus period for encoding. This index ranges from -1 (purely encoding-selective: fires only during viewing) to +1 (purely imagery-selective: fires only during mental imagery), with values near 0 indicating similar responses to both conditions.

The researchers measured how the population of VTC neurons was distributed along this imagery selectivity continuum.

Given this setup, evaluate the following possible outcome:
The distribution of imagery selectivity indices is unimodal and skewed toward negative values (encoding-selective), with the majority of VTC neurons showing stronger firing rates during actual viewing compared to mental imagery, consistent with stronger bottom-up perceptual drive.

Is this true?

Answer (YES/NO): NO